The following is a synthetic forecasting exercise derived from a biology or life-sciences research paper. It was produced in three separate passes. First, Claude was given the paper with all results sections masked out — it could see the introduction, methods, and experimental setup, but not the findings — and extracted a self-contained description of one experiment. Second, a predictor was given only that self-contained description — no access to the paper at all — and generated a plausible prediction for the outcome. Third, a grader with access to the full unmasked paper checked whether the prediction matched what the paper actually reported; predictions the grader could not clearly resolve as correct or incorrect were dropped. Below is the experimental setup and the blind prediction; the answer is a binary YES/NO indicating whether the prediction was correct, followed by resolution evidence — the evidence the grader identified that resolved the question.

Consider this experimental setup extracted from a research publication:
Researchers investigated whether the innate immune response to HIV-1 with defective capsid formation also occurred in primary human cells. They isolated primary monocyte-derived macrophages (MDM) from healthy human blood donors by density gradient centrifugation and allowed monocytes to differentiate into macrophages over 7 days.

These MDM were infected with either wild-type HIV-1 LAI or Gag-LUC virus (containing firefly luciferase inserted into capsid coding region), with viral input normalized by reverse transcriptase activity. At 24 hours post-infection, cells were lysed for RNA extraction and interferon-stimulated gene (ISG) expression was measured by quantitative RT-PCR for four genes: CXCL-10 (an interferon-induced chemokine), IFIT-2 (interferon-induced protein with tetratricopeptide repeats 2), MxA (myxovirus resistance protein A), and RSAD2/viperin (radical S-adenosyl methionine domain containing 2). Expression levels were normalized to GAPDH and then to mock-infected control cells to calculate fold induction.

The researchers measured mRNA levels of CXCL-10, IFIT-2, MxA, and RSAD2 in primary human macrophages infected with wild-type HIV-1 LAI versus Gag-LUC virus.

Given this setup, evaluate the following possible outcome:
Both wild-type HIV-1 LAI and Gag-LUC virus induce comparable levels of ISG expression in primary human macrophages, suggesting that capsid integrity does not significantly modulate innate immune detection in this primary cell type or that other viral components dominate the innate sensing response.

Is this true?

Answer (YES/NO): NO